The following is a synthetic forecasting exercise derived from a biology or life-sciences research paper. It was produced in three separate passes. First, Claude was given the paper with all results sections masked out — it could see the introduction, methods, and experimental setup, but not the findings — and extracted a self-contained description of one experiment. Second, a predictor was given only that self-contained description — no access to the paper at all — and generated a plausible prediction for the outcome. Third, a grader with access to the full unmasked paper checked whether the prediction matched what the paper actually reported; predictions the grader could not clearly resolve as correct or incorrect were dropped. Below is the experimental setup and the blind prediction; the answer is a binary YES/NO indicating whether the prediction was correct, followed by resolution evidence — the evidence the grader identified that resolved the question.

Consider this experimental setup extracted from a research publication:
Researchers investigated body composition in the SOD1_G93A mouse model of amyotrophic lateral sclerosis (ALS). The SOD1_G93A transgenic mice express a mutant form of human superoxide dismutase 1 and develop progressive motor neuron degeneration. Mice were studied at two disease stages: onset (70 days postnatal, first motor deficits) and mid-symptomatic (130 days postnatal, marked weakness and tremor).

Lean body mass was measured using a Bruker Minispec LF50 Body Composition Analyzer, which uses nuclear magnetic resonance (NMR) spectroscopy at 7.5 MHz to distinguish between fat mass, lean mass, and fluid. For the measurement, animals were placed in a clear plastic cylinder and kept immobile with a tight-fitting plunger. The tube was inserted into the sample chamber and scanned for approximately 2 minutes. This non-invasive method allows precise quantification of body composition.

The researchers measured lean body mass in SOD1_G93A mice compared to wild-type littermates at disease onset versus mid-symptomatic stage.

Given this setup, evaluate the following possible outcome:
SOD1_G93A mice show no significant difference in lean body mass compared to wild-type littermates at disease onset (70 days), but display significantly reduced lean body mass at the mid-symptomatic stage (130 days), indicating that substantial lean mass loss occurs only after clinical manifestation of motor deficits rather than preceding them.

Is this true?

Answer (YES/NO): NO